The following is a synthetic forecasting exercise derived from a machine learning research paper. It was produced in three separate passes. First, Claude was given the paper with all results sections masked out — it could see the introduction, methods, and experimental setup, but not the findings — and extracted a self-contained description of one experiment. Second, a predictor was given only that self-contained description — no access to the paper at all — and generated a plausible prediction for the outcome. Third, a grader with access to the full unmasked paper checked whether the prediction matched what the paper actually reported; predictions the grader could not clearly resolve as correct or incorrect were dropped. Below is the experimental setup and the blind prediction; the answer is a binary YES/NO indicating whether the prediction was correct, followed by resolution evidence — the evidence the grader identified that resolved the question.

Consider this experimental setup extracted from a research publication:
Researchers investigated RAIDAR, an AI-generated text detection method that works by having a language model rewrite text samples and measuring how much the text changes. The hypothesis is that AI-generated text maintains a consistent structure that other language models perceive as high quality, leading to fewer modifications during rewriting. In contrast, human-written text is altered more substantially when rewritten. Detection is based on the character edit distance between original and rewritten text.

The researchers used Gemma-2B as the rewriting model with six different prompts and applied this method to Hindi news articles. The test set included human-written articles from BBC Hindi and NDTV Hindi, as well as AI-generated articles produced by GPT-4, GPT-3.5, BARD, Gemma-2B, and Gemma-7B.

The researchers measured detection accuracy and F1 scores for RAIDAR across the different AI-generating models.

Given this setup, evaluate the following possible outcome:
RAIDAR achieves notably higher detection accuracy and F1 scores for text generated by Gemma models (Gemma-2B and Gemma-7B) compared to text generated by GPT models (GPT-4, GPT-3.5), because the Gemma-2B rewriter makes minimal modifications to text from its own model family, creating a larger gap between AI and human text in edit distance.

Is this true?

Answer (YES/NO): YES